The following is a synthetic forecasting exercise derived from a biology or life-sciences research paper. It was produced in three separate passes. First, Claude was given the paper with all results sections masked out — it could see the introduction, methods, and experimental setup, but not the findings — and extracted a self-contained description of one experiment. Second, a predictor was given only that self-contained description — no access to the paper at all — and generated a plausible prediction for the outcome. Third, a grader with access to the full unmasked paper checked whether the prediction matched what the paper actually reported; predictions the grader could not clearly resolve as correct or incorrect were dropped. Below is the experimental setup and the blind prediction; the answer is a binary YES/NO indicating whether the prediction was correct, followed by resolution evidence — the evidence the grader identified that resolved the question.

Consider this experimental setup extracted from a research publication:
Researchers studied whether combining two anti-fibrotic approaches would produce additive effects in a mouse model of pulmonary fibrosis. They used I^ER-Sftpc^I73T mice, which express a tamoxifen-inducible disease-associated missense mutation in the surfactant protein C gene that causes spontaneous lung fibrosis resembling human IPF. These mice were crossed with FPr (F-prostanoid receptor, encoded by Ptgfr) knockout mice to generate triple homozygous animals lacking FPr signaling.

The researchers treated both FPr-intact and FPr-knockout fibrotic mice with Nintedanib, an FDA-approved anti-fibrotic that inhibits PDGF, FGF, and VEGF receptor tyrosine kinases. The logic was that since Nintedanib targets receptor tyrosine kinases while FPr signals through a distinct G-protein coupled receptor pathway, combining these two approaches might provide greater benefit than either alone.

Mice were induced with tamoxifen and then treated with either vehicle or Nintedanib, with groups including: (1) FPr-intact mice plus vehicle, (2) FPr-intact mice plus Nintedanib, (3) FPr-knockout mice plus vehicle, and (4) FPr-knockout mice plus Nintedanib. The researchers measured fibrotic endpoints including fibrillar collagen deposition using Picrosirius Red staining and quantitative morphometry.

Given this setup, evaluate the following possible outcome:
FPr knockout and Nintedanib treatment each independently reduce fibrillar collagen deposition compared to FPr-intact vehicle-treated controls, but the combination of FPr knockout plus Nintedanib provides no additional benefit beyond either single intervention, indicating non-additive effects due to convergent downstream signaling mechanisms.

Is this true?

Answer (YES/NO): YES